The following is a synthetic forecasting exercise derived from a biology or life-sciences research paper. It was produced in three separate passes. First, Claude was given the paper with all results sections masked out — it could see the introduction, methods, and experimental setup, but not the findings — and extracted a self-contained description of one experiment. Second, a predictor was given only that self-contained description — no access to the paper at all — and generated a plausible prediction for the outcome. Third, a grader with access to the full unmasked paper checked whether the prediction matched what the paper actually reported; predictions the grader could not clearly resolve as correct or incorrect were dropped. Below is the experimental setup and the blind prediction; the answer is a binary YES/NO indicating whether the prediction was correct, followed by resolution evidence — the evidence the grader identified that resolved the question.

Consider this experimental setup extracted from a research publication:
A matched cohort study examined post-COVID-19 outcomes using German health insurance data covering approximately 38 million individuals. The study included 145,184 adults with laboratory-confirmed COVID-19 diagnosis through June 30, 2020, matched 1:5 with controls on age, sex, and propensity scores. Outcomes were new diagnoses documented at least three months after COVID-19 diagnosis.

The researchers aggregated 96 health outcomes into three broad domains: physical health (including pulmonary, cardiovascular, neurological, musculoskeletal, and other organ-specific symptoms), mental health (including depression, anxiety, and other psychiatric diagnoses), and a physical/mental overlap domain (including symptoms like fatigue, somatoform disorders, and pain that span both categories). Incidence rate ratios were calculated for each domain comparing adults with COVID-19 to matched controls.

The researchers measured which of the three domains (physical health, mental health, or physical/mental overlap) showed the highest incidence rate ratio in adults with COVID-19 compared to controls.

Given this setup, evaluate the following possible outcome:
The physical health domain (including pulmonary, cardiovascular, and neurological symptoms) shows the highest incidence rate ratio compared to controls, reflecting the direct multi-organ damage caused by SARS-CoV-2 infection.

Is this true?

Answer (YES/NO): NO